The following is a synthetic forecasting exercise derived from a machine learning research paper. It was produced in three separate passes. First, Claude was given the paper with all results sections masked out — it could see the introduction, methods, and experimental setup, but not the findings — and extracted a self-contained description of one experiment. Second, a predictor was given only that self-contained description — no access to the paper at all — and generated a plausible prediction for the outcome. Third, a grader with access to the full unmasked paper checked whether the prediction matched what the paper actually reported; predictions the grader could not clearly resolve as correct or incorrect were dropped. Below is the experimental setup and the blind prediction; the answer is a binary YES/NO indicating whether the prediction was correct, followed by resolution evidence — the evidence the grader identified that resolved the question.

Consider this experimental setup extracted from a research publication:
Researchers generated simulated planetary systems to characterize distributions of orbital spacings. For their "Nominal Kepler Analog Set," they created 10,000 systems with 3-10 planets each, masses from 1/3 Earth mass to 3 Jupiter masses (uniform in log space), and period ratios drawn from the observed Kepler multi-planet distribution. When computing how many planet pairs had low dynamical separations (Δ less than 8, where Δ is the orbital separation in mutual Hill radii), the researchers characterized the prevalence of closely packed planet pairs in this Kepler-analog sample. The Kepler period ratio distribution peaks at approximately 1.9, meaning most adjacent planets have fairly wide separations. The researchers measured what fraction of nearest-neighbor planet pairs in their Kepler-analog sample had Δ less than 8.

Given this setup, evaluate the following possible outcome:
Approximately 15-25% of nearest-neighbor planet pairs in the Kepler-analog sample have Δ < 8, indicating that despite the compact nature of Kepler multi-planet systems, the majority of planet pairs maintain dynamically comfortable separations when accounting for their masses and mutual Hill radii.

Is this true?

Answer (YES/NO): NO